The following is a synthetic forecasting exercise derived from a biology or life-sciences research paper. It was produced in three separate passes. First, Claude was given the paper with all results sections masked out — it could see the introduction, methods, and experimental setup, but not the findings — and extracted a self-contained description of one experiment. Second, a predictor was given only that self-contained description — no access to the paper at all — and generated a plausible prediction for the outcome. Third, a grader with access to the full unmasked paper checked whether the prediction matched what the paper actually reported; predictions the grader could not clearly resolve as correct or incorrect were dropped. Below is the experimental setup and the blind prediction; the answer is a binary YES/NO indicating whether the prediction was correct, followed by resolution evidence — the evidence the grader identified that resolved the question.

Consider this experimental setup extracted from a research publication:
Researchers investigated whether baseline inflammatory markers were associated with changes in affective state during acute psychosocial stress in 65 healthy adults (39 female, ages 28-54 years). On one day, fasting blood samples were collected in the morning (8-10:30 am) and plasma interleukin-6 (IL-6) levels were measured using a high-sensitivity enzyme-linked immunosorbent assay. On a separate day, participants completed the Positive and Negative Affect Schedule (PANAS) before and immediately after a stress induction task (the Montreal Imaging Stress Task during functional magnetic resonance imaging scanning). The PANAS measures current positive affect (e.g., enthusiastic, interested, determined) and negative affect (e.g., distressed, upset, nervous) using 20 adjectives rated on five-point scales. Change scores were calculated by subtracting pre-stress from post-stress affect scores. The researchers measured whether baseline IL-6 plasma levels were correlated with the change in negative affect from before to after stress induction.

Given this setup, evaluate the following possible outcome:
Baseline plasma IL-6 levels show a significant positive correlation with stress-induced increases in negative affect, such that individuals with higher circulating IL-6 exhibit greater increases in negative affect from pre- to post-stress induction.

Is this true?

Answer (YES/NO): NO